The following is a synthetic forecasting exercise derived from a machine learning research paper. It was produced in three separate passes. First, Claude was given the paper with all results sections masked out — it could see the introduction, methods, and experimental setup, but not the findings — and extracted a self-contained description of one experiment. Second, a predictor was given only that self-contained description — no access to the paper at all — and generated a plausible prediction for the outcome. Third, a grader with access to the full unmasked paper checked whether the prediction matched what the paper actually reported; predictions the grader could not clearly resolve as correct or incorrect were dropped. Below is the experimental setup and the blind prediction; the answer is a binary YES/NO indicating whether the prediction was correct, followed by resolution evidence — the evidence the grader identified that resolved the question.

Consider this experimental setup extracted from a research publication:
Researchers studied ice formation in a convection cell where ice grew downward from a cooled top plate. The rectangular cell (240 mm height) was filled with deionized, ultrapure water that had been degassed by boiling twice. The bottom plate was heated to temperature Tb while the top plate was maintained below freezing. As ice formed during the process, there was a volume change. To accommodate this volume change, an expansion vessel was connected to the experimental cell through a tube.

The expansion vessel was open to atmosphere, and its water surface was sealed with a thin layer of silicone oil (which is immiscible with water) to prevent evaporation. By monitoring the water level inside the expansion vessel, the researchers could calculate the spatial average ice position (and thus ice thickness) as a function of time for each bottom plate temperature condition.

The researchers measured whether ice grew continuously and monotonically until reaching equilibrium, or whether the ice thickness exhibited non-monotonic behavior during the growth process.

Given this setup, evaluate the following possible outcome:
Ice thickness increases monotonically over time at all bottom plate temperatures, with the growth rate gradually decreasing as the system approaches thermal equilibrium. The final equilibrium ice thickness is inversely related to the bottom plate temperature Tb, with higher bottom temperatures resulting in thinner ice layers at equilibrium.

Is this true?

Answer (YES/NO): YES